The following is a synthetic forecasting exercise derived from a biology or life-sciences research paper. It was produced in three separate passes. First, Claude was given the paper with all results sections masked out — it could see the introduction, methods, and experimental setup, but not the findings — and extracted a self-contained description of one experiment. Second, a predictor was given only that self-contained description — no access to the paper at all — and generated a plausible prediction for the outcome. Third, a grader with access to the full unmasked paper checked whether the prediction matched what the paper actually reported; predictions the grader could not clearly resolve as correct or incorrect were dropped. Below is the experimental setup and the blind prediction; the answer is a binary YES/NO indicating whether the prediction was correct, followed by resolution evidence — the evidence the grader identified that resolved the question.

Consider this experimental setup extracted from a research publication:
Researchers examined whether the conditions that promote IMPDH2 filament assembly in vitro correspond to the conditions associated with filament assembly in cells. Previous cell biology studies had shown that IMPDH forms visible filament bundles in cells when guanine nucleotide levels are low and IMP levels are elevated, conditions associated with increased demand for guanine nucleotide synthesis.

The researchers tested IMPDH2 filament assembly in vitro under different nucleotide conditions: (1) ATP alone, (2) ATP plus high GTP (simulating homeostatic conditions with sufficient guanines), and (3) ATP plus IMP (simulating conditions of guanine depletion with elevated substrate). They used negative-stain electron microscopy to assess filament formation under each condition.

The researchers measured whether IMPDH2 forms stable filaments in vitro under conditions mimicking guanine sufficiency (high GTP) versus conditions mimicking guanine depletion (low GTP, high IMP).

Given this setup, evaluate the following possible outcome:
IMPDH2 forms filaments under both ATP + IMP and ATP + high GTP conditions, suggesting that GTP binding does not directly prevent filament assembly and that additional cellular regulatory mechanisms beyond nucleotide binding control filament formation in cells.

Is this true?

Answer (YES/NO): NO